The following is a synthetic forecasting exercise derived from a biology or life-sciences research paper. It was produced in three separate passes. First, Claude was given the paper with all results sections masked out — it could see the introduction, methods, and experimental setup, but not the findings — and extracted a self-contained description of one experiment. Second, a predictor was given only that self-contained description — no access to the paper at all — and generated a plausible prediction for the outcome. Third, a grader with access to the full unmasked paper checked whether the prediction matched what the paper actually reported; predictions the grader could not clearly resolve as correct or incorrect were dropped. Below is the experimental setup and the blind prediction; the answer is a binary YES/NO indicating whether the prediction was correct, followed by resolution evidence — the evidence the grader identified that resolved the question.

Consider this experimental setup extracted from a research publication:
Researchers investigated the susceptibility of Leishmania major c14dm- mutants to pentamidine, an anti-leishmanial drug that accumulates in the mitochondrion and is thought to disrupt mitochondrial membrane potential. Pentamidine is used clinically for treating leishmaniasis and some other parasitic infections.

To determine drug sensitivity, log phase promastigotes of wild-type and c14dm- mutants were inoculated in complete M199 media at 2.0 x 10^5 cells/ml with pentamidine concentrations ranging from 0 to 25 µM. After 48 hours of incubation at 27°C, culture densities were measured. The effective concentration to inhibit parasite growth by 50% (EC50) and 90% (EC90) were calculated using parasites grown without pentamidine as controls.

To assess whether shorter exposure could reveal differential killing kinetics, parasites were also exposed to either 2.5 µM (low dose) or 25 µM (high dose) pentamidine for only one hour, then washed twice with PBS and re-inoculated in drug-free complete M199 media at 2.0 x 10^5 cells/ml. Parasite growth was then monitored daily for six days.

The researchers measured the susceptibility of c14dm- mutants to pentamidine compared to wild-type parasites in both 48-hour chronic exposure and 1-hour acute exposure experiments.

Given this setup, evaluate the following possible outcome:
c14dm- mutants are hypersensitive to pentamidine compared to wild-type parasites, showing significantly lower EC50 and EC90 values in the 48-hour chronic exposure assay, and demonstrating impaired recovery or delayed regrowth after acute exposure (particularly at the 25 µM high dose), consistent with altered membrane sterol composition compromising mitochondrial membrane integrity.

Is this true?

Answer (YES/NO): YES